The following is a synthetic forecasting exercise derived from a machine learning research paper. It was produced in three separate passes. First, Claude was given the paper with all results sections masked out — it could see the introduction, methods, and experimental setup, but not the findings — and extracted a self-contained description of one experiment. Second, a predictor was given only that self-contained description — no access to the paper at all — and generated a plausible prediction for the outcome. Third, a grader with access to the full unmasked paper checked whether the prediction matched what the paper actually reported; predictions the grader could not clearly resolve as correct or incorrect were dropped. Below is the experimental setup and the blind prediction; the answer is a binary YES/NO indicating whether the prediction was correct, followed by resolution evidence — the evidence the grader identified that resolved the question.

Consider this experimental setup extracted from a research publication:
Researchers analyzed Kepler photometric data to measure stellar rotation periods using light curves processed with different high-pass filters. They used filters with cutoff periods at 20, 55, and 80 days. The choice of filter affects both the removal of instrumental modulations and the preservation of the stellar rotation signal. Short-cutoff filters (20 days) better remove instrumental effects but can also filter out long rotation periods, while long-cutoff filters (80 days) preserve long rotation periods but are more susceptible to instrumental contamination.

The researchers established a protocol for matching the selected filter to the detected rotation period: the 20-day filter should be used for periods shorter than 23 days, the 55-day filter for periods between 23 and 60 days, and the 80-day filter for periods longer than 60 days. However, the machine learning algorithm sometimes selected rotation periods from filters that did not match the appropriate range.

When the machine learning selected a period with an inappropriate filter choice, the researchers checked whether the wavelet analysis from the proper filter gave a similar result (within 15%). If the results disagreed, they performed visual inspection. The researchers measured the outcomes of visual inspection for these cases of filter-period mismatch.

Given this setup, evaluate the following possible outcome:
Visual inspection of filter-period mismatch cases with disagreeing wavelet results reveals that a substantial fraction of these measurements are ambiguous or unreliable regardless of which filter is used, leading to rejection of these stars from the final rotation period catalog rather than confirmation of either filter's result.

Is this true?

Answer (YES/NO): NO